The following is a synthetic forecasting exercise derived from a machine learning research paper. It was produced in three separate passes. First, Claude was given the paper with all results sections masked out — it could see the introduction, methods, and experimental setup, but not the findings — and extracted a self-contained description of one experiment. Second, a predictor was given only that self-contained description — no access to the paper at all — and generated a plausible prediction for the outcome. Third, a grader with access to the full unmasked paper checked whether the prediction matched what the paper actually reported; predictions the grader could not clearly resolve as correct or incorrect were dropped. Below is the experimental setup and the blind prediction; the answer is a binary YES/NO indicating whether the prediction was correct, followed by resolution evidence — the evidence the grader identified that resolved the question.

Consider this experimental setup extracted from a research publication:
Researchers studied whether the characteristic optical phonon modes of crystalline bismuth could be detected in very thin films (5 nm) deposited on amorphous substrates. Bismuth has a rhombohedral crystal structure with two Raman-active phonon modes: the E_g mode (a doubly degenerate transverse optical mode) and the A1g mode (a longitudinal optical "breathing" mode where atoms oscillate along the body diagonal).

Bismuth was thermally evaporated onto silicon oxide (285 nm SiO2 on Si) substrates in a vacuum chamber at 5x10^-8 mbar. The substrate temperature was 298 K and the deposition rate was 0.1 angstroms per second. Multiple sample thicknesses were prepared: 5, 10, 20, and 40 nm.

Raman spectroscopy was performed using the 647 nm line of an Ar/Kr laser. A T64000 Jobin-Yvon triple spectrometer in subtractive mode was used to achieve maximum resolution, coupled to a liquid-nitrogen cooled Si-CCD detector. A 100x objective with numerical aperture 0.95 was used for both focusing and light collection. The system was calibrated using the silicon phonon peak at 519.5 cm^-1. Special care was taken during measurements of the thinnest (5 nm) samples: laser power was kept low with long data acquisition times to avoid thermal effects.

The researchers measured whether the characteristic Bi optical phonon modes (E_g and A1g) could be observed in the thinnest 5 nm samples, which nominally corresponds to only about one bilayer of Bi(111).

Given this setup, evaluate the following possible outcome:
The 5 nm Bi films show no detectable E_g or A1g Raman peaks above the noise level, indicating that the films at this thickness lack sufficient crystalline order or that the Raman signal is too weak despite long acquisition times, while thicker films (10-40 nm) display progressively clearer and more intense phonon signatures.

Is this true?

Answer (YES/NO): NO